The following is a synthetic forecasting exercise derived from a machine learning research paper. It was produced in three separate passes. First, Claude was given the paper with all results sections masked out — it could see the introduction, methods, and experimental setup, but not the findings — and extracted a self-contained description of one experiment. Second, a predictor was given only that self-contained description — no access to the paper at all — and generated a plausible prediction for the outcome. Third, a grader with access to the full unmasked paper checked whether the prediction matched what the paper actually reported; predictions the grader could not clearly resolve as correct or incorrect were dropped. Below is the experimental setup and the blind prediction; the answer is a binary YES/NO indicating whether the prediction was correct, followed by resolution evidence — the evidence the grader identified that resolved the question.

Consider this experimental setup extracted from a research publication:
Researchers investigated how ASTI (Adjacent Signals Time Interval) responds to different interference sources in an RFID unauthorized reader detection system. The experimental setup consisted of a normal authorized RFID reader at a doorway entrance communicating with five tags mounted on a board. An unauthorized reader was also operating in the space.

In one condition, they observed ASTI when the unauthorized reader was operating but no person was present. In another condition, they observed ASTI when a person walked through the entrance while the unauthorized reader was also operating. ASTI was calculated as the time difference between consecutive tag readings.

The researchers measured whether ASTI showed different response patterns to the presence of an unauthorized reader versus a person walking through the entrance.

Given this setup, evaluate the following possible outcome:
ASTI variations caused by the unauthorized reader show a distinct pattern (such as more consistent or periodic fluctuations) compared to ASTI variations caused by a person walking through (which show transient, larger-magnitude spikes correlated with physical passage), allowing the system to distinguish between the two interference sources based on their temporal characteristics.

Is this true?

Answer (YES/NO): NO